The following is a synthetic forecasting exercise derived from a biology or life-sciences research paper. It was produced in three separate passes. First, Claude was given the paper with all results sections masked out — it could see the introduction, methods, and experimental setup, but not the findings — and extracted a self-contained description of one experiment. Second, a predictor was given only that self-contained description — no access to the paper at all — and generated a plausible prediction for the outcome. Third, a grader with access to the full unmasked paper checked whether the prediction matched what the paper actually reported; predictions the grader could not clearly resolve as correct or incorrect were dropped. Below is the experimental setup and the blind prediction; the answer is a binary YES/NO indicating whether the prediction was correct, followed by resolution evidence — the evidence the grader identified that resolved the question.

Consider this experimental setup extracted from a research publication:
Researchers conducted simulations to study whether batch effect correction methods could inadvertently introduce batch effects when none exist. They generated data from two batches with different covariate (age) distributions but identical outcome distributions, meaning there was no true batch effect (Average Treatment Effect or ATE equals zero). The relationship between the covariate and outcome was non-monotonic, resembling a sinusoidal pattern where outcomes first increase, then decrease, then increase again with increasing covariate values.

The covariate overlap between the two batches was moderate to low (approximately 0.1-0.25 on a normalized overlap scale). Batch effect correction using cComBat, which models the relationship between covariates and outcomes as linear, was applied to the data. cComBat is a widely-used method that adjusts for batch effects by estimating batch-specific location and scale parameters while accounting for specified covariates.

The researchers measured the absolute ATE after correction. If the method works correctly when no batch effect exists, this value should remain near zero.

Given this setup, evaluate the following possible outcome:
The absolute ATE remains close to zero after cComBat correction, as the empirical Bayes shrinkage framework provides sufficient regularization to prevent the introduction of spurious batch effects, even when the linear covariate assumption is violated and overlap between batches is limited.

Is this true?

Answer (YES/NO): NO